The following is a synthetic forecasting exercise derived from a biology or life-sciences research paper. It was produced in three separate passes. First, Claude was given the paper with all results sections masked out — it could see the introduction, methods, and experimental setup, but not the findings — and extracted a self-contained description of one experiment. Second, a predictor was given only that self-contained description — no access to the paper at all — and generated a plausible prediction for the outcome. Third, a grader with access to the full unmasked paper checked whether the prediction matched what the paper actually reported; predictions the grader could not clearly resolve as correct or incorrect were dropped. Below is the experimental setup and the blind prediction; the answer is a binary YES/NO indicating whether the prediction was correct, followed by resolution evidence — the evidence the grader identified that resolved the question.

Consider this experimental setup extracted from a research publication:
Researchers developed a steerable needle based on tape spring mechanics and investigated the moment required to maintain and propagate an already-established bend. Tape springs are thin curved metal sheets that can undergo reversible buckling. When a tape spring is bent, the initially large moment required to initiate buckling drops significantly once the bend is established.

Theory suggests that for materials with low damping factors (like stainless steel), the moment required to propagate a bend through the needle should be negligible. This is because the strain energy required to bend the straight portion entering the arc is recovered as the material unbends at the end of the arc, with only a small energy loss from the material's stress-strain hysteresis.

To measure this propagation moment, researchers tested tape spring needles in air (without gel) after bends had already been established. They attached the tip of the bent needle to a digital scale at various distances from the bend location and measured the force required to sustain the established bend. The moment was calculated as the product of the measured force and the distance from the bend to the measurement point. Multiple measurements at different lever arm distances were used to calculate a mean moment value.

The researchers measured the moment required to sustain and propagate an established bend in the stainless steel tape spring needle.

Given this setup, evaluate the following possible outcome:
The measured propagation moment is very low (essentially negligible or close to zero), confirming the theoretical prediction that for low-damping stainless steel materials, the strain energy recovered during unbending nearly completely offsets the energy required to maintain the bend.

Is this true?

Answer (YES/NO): YES